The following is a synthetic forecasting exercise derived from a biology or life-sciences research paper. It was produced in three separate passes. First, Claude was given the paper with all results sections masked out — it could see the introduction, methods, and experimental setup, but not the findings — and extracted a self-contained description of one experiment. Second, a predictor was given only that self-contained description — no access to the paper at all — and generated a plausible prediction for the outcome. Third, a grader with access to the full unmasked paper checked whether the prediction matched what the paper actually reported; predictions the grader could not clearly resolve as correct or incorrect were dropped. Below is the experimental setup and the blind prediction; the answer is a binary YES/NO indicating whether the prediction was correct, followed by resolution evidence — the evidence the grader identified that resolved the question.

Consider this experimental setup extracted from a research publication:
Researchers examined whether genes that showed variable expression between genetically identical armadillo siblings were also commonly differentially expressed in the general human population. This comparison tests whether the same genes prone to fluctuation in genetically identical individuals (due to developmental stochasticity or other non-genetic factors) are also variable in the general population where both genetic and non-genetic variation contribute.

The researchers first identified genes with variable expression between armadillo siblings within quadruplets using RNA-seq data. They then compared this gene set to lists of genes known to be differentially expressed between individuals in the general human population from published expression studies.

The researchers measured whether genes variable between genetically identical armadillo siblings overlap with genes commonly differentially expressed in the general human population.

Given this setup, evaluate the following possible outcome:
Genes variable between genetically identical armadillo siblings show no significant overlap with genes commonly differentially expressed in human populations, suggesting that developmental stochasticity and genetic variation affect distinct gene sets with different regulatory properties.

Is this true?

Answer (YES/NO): NO